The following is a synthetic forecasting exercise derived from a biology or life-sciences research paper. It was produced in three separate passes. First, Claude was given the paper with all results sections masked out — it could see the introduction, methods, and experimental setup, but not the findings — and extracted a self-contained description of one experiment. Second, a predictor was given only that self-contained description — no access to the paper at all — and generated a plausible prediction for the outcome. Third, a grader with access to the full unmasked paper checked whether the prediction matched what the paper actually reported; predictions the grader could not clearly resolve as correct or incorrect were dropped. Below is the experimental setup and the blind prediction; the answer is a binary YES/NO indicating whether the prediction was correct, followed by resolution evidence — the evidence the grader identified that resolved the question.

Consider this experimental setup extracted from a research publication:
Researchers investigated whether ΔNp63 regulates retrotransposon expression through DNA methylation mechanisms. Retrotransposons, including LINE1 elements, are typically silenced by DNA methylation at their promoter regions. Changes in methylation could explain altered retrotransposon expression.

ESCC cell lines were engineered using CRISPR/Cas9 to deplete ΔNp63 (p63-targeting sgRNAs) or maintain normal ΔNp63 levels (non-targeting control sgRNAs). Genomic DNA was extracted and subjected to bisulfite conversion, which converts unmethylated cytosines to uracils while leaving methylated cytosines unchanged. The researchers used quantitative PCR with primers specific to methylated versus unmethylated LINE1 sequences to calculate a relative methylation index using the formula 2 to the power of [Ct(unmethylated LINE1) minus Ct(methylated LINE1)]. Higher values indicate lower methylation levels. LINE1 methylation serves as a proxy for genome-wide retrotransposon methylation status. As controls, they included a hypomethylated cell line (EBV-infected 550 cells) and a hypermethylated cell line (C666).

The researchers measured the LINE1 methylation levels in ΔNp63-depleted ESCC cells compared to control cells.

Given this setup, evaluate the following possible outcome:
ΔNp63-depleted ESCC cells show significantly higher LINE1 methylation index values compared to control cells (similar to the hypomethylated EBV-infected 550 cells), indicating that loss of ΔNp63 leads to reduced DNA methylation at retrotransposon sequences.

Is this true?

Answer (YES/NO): NO